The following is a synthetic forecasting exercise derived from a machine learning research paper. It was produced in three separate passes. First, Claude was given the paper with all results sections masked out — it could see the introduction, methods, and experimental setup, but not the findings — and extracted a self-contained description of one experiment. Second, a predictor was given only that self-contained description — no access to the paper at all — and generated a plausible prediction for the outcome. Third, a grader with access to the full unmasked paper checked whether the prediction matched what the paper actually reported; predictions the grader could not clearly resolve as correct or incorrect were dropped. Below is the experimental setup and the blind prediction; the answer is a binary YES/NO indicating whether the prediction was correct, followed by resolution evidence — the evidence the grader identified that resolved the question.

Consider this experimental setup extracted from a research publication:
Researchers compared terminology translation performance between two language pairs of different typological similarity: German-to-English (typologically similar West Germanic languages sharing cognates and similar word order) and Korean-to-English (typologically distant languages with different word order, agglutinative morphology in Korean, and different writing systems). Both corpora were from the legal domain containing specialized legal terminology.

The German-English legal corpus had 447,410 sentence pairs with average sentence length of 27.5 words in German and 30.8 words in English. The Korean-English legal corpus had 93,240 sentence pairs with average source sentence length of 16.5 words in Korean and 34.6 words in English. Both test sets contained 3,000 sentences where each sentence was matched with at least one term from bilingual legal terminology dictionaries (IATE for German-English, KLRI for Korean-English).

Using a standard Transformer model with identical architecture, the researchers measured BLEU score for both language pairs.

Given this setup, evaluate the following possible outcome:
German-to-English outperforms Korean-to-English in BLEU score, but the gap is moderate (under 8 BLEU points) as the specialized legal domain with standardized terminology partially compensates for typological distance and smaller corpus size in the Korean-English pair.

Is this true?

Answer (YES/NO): NO